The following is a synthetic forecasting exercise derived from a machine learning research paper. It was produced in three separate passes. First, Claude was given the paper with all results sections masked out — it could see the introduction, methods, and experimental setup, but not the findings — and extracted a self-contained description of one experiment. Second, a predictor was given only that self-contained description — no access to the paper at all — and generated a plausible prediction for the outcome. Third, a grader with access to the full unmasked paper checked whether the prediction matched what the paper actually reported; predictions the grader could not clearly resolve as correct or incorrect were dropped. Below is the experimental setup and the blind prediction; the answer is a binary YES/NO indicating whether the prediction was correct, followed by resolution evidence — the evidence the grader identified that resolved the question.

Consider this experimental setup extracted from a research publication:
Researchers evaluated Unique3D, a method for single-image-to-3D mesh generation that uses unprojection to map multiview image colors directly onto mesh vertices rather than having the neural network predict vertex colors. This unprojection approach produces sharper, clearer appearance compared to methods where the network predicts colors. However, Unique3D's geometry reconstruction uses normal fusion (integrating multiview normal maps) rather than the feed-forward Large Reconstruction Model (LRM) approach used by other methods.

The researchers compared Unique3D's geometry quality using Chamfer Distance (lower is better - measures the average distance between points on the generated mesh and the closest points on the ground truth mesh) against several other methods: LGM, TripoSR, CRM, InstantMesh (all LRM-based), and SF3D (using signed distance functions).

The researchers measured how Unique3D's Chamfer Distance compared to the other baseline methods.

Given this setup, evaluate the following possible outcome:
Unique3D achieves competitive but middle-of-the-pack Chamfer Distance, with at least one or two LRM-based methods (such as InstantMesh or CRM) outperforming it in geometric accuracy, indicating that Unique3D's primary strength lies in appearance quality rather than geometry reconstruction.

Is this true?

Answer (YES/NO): NO